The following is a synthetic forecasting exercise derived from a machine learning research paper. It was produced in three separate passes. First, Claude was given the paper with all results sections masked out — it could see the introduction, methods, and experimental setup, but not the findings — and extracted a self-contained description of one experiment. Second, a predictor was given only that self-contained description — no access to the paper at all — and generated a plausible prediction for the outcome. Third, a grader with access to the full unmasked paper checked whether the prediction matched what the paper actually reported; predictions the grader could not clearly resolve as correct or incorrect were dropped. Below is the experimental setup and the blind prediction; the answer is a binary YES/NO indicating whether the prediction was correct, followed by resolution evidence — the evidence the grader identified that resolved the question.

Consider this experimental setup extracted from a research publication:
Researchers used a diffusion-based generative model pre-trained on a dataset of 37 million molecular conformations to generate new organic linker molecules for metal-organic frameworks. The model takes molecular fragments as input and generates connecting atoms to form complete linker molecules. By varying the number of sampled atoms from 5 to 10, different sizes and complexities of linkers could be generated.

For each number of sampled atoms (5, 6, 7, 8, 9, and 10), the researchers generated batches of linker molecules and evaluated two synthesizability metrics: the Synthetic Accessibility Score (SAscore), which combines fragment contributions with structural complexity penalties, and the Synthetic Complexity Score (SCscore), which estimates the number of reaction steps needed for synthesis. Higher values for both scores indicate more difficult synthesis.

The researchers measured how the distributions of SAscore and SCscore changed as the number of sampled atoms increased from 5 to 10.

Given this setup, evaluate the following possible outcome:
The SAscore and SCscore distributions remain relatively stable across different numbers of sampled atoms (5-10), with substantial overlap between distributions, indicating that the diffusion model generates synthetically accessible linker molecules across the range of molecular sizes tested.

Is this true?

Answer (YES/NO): NO